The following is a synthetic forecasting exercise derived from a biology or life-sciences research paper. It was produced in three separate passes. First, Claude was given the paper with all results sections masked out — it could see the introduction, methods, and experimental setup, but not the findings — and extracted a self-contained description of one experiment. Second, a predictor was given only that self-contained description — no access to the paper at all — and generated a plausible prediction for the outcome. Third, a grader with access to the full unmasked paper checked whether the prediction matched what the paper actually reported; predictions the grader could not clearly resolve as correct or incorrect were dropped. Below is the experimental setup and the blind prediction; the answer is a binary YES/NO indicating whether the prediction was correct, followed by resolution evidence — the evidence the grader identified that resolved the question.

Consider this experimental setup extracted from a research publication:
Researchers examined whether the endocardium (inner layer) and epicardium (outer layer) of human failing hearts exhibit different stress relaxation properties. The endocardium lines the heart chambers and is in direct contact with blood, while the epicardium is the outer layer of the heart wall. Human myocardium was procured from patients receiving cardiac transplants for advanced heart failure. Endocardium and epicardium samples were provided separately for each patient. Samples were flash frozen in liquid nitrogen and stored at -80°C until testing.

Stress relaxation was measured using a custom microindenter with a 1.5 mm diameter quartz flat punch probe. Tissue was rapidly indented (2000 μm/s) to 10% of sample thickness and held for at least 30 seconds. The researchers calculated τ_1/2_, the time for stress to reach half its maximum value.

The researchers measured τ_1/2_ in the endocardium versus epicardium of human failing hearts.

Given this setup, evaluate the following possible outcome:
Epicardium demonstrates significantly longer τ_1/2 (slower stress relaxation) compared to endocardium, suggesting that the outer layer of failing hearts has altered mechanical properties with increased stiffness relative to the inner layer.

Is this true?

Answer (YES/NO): NO